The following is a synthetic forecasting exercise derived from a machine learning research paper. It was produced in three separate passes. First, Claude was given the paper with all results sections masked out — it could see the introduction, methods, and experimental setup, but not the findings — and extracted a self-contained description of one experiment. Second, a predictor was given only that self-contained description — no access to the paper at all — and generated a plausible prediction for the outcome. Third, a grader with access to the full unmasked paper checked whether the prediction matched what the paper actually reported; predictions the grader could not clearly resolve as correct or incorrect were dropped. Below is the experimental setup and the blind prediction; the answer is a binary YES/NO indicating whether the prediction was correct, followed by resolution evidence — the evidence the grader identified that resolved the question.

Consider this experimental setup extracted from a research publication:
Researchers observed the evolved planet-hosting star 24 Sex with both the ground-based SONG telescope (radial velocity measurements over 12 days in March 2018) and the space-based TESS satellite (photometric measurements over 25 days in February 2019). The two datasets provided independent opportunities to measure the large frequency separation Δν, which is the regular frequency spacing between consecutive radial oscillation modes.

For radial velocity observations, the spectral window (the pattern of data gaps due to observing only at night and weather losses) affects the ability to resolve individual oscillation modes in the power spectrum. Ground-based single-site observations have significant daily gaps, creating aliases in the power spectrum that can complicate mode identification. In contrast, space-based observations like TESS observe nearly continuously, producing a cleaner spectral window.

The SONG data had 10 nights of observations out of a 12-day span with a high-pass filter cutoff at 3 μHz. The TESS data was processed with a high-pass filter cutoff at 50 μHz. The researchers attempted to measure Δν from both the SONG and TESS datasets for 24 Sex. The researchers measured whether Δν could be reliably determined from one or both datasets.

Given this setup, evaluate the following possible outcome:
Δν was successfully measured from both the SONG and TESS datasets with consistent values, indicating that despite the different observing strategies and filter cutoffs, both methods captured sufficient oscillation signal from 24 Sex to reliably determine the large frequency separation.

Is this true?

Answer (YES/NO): NO